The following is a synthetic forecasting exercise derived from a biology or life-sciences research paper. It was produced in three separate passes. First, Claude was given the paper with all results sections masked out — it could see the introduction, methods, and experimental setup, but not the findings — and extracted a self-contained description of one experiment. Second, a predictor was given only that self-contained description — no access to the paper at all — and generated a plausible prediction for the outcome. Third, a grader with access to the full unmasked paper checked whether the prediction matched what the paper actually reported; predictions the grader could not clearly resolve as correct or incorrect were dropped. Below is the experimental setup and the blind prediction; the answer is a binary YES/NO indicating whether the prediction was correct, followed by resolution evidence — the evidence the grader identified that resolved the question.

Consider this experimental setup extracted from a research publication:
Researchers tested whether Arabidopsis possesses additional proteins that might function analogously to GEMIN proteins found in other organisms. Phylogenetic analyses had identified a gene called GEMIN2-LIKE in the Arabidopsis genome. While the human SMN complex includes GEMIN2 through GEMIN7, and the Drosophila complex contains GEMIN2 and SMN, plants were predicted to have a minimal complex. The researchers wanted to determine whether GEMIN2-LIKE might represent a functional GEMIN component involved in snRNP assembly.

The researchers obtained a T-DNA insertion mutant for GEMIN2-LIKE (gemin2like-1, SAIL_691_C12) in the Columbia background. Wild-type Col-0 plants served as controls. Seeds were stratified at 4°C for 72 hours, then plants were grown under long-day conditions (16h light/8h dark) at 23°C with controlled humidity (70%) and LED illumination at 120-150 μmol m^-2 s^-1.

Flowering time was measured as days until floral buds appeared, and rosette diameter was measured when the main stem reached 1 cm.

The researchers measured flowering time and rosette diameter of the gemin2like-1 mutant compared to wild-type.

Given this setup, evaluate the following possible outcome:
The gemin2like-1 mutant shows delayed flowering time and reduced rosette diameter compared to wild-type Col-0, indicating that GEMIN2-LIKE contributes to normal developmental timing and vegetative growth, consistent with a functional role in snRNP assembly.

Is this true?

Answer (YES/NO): NO